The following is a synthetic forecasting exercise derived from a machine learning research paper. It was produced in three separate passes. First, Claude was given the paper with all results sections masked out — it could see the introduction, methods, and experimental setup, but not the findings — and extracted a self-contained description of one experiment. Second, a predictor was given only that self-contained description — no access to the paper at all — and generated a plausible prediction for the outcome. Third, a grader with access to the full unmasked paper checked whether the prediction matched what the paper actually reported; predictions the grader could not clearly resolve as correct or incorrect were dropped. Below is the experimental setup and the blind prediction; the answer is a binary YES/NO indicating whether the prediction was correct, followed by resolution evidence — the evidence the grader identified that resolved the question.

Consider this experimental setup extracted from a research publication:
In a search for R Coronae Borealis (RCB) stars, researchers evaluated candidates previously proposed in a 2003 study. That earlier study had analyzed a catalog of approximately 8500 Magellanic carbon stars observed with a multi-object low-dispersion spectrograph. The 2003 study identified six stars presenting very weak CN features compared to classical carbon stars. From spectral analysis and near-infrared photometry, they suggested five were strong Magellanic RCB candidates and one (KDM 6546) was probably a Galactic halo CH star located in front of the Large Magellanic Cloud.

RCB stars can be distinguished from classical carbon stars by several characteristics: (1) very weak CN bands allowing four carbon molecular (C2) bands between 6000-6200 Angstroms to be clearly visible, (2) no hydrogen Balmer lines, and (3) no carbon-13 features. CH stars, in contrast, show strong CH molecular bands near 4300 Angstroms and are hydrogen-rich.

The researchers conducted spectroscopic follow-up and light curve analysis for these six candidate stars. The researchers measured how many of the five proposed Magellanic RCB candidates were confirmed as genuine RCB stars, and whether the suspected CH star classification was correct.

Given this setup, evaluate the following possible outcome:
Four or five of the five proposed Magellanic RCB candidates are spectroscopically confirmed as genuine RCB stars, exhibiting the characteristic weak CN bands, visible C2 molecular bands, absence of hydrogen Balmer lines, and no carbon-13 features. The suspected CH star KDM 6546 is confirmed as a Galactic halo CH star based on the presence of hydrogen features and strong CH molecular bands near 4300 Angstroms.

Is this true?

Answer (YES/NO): YES